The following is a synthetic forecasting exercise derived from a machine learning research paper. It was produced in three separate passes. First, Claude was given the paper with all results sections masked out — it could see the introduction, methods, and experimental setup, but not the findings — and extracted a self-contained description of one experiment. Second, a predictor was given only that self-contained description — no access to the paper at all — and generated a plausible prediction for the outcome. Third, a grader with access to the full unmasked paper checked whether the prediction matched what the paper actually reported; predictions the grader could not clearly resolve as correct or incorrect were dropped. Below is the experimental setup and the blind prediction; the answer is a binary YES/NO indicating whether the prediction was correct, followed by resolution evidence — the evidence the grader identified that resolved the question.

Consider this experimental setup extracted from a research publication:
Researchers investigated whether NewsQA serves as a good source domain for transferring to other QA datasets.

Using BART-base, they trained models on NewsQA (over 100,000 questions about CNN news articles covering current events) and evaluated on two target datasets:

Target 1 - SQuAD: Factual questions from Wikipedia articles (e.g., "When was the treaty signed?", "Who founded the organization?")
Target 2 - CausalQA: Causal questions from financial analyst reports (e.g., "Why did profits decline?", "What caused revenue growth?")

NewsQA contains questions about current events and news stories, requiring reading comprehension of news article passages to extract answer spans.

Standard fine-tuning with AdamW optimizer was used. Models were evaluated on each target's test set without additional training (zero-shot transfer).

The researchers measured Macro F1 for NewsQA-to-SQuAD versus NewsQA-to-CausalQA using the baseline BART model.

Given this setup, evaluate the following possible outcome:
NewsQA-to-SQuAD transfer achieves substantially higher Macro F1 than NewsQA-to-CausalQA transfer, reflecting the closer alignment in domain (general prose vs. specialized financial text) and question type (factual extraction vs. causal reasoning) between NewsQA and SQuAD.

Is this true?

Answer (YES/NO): YES